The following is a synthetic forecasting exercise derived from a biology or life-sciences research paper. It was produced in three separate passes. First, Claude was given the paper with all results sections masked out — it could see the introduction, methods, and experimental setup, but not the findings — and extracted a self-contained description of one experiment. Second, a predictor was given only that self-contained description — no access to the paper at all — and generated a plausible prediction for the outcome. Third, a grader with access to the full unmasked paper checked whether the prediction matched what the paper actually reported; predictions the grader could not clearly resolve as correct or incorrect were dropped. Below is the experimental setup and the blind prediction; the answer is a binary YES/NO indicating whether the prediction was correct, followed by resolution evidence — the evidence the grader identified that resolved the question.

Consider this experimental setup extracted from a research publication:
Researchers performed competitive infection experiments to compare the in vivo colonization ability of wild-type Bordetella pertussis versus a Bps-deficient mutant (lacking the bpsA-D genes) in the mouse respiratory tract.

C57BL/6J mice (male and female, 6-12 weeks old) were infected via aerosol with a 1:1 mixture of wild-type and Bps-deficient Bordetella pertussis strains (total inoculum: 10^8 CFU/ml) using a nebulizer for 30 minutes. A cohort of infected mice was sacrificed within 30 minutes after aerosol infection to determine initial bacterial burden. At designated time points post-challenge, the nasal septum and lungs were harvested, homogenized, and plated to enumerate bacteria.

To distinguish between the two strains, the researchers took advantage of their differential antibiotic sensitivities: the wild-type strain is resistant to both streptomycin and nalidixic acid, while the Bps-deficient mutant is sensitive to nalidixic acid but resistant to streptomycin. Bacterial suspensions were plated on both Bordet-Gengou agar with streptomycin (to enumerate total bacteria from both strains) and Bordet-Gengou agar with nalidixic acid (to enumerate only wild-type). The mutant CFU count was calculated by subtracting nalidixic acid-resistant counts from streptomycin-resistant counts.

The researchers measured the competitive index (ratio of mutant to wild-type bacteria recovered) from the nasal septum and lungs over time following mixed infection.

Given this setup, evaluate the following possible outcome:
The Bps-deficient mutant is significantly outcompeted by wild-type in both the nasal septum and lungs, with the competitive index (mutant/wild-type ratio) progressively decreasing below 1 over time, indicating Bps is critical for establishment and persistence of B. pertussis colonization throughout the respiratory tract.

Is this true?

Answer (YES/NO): NO